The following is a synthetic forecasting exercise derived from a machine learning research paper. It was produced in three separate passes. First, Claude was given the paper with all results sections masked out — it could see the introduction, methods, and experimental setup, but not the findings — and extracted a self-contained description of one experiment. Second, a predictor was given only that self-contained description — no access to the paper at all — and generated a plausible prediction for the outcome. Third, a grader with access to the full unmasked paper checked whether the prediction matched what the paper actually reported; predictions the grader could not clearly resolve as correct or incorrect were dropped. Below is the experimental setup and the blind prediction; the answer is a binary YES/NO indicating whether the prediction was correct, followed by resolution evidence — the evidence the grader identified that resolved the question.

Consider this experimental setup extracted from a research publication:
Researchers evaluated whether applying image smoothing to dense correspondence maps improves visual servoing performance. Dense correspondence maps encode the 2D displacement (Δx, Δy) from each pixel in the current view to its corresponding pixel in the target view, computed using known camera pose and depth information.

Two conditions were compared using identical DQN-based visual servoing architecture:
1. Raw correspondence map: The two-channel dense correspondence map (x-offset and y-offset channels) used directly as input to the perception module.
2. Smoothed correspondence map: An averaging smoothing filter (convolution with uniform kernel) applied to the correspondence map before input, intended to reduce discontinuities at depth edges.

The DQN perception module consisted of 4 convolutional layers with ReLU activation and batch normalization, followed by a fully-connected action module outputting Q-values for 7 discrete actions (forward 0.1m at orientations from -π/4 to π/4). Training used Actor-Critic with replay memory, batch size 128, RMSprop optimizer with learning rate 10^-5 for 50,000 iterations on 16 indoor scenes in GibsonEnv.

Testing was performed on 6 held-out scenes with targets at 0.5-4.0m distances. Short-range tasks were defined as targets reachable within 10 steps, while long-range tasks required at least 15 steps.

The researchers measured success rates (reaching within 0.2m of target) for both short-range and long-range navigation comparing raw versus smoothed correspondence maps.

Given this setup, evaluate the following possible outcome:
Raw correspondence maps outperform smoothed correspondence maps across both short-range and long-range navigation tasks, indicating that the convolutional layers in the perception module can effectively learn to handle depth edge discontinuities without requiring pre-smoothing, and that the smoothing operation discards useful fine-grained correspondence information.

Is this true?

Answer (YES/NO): NO